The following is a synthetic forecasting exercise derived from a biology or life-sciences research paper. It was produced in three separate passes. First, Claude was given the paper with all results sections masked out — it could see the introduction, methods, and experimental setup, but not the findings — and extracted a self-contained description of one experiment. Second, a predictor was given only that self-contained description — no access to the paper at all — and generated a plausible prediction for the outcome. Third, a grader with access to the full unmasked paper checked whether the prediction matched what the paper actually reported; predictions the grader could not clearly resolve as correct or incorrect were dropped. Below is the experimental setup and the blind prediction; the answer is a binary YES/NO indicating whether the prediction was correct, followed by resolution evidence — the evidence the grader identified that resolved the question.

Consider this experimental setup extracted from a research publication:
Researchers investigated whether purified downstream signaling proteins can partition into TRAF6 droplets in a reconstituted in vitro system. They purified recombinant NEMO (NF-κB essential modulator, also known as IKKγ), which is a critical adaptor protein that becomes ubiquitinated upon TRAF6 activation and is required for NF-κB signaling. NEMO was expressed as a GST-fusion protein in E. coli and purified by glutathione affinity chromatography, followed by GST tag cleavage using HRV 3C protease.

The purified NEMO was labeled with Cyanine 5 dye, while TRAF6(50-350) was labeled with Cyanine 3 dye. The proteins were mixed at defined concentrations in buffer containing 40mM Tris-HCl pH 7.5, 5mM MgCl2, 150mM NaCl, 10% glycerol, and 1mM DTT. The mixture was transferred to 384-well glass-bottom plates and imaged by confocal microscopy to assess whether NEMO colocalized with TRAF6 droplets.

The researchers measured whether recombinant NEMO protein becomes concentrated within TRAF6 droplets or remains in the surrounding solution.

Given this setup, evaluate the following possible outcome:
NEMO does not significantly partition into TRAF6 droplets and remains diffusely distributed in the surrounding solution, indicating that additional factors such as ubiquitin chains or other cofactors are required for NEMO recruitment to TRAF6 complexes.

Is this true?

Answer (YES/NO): NO